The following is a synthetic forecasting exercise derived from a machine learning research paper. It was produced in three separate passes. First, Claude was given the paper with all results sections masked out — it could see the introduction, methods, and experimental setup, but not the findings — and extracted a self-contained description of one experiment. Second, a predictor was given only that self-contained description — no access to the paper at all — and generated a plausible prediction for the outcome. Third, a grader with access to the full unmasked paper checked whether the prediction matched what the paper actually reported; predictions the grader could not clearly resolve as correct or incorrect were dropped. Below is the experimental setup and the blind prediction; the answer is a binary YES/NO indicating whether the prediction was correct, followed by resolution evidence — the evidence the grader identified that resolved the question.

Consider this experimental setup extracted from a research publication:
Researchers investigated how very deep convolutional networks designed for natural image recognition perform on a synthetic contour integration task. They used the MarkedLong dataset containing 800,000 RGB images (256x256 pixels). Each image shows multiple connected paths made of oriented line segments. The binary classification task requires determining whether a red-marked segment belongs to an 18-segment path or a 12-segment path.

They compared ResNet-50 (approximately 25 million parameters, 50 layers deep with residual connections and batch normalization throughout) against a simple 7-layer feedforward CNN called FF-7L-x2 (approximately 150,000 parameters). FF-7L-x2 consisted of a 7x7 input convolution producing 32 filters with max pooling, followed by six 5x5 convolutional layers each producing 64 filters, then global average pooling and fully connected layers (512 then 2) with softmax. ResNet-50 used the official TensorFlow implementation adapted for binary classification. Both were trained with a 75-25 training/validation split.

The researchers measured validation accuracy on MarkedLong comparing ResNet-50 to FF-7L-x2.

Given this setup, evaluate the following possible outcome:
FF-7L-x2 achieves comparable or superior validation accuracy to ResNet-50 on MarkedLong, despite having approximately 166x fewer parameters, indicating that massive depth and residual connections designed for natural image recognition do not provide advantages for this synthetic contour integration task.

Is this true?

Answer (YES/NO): NO